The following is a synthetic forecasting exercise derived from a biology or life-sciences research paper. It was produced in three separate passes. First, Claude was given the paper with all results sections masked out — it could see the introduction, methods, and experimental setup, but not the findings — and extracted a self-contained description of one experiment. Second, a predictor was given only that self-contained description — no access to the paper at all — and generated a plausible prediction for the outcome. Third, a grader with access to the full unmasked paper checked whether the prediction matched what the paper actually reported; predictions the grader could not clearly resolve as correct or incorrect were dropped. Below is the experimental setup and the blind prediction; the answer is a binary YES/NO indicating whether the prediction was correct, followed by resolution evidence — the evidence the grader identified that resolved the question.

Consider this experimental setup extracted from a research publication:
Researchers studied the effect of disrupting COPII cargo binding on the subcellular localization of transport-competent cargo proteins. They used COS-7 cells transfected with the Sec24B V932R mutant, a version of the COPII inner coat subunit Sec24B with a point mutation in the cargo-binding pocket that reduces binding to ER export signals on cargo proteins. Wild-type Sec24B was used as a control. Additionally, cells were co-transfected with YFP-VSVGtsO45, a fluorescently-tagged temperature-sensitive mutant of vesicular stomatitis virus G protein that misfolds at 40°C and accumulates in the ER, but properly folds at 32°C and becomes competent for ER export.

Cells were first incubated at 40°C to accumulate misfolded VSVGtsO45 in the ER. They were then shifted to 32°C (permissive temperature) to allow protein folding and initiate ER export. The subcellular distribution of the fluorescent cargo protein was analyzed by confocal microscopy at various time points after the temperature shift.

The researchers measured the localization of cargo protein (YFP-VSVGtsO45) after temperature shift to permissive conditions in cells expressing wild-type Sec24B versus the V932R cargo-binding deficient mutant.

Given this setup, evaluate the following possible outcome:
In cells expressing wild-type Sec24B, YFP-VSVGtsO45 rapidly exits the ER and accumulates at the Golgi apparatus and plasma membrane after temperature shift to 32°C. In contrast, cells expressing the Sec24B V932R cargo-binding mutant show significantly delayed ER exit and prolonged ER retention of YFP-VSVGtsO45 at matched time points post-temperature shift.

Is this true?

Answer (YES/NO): YES